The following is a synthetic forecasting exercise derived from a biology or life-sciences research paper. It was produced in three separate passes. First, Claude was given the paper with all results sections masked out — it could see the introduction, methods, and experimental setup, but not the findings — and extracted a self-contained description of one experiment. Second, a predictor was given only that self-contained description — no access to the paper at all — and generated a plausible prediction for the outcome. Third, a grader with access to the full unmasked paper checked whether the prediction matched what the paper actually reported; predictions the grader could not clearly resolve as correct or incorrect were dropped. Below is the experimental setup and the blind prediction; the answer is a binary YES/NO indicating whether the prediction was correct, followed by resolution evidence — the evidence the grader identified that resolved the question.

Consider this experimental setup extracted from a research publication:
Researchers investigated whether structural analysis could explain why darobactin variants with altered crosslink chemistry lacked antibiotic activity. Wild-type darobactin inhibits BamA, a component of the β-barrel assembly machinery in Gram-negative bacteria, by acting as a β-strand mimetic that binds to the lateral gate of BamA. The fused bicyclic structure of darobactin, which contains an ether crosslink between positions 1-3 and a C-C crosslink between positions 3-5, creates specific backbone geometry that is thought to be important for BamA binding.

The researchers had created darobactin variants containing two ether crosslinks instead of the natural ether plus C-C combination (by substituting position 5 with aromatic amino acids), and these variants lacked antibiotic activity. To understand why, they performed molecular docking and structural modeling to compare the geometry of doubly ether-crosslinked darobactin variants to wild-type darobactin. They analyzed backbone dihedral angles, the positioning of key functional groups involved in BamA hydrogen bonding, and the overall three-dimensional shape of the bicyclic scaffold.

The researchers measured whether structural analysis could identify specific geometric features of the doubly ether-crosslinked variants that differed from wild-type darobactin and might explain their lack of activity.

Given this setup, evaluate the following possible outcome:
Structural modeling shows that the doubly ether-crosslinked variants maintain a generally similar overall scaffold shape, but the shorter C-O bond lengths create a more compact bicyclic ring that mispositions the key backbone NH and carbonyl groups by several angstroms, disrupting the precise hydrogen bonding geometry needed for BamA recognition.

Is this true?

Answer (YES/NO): NO